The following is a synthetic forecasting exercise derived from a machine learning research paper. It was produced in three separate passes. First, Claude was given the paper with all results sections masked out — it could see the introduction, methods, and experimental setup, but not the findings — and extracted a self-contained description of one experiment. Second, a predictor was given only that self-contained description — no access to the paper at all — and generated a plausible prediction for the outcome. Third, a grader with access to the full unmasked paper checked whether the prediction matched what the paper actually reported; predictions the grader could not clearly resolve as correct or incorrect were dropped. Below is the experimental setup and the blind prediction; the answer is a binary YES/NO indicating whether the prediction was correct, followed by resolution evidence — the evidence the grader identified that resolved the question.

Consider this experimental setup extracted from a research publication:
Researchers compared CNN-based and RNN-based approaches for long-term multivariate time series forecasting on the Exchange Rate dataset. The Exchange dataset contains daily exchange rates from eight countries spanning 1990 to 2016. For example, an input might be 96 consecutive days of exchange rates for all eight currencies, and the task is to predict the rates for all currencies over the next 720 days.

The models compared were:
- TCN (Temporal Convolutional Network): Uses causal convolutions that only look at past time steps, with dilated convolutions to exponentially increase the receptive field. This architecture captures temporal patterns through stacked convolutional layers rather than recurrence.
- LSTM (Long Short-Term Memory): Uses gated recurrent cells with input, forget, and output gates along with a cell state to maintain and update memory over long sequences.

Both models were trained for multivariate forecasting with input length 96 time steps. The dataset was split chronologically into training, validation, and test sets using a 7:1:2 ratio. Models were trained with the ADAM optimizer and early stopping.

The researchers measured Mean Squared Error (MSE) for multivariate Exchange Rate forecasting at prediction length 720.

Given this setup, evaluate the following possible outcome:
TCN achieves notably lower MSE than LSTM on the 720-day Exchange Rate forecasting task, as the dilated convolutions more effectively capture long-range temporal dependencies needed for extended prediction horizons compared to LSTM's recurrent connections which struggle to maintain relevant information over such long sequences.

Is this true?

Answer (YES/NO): NO